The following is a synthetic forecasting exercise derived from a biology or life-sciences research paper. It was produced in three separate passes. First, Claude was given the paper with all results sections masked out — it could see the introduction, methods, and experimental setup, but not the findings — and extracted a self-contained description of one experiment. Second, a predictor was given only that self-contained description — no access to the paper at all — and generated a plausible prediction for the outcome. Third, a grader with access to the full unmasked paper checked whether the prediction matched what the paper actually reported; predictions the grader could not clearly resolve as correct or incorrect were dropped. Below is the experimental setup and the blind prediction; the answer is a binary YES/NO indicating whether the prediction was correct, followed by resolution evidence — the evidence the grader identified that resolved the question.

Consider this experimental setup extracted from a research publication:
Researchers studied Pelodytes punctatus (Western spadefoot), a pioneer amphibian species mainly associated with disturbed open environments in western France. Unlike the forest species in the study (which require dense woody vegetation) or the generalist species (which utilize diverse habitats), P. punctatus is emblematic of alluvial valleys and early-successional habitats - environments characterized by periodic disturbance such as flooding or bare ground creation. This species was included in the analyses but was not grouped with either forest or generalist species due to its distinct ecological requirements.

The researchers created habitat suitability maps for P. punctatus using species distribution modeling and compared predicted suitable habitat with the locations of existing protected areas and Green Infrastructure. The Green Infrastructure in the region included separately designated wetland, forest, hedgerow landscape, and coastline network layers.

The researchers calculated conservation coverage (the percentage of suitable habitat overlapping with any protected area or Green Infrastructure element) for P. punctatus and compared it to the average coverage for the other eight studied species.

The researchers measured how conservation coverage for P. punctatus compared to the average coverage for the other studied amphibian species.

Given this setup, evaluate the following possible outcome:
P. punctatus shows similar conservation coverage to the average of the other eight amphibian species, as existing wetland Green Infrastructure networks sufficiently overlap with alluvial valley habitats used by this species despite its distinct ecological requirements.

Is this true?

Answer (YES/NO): NO